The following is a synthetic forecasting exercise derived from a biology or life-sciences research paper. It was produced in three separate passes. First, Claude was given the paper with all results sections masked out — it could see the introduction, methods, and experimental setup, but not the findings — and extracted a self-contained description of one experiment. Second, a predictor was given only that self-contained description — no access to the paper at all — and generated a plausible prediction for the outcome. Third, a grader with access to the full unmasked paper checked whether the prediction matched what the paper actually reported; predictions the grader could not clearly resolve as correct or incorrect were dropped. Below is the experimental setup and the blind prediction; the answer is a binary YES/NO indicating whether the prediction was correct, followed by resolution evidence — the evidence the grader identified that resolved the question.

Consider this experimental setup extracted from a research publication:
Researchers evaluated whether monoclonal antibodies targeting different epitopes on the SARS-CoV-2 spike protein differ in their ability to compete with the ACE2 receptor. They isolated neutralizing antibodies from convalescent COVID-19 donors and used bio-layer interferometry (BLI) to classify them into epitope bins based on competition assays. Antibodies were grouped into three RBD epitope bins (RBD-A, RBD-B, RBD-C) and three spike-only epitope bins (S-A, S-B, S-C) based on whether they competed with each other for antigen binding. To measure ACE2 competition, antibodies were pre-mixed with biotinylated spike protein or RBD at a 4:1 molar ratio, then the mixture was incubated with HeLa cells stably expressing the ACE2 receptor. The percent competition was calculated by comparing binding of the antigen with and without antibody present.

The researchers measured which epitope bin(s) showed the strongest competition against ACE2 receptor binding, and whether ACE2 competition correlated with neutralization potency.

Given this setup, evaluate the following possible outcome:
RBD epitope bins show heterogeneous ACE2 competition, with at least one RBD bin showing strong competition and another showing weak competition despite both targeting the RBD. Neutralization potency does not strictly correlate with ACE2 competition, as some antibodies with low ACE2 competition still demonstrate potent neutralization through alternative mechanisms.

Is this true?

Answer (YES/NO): NO